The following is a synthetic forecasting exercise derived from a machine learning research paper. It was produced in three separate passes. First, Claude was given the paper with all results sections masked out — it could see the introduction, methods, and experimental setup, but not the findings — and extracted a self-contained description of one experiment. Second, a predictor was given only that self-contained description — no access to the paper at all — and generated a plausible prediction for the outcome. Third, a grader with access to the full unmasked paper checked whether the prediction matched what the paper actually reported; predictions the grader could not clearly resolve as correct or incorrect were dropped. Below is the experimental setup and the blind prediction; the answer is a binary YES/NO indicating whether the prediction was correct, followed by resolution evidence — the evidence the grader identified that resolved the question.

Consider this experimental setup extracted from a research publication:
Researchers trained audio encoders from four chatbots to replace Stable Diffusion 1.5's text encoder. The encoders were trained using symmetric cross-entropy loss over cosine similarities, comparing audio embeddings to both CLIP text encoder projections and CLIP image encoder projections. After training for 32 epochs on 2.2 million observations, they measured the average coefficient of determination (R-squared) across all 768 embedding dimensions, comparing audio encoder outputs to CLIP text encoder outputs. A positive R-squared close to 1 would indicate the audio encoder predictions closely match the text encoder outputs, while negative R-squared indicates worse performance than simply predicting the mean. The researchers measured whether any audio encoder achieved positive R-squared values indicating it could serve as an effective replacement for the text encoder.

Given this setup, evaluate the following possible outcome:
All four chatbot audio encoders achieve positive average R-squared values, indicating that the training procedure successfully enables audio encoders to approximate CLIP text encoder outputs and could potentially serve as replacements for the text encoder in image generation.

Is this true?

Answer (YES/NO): NO